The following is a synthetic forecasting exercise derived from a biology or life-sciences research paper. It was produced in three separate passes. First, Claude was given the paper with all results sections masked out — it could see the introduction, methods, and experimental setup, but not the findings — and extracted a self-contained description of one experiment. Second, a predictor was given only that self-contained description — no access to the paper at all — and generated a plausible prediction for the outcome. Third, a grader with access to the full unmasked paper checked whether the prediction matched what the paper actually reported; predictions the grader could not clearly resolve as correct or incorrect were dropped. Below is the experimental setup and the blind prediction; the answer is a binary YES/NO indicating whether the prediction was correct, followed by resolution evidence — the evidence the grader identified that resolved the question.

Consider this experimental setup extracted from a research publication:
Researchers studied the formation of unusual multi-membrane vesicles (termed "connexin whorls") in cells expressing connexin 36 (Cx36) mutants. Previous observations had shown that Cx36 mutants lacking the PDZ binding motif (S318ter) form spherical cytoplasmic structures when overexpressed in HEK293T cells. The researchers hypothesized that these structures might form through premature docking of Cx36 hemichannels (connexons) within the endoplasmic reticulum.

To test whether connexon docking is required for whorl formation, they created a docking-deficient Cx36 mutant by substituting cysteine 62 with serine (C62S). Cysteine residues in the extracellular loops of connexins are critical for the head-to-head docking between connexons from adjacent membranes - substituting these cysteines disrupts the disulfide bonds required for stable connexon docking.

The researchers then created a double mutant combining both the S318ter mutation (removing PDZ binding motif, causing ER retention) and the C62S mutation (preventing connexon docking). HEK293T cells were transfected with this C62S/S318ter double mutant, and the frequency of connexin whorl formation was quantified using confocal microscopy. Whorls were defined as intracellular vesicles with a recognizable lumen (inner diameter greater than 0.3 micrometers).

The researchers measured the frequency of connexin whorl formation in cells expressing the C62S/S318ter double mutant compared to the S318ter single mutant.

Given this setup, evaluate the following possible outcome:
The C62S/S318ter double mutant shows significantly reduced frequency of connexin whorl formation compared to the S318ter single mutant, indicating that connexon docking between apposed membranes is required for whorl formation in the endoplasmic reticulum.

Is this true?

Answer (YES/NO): YES